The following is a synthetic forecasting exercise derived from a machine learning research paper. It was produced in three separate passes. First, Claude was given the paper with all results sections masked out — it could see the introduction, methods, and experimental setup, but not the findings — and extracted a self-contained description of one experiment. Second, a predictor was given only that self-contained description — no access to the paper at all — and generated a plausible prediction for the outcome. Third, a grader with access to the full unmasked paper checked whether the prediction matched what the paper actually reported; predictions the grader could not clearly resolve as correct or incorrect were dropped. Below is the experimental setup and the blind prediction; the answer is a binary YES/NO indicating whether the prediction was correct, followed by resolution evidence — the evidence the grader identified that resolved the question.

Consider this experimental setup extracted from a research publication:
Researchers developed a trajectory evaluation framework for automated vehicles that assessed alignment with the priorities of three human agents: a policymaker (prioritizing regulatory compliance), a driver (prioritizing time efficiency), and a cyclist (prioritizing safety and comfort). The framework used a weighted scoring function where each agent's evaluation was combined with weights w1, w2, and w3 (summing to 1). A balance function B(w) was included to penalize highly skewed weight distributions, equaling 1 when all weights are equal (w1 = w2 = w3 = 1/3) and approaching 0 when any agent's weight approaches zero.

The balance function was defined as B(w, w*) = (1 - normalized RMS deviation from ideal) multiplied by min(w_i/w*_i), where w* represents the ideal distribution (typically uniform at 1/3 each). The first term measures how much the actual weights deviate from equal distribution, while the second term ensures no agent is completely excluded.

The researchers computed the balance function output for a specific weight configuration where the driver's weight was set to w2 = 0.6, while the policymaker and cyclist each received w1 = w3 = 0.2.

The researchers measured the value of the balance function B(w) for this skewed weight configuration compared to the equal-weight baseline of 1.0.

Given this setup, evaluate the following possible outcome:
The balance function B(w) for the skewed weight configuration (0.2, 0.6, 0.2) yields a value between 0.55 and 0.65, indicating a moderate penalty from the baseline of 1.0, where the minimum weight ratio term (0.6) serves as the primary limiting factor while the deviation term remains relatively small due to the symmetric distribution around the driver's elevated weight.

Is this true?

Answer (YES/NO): NO